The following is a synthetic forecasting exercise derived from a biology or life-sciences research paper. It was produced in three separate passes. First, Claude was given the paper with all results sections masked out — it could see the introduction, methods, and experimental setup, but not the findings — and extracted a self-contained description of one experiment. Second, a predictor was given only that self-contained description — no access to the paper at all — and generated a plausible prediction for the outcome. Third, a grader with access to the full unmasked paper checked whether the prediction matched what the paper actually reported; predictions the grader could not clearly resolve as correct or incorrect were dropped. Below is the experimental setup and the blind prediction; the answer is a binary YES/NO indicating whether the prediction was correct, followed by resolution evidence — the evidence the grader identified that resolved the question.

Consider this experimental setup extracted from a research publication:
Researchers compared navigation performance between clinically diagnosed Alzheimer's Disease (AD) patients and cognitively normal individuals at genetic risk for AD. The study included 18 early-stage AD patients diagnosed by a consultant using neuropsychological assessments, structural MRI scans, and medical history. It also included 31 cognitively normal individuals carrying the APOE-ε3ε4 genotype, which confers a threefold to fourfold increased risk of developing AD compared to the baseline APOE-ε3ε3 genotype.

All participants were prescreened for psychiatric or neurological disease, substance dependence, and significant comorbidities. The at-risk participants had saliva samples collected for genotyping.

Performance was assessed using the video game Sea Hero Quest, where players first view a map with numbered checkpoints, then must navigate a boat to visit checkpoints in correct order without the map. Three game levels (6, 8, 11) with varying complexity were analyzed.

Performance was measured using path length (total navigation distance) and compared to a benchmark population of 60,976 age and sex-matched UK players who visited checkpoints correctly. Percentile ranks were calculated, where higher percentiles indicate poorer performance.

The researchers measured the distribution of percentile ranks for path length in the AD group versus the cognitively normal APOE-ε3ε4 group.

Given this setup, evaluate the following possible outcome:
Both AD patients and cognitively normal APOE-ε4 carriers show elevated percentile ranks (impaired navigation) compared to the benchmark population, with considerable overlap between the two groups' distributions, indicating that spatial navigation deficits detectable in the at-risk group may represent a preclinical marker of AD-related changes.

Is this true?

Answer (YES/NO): NO